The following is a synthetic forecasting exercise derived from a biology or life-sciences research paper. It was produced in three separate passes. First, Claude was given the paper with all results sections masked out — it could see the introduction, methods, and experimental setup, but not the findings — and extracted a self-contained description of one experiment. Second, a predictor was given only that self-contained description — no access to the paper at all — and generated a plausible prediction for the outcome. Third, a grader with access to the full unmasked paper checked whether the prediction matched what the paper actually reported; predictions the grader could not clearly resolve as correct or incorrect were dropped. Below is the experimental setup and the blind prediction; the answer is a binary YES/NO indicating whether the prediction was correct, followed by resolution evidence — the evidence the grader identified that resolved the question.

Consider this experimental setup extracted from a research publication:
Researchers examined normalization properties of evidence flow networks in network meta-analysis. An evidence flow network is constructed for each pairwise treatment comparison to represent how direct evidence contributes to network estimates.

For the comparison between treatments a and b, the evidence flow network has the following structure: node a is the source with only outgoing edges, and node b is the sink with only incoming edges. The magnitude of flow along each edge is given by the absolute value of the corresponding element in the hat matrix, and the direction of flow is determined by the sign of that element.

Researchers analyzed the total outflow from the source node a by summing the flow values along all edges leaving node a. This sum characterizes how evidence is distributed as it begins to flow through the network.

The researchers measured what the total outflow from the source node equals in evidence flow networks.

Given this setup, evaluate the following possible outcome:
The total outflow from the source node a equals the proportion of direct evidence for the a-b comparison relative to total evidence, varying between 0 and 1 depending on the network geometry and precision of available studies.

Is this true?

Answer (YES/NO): NO